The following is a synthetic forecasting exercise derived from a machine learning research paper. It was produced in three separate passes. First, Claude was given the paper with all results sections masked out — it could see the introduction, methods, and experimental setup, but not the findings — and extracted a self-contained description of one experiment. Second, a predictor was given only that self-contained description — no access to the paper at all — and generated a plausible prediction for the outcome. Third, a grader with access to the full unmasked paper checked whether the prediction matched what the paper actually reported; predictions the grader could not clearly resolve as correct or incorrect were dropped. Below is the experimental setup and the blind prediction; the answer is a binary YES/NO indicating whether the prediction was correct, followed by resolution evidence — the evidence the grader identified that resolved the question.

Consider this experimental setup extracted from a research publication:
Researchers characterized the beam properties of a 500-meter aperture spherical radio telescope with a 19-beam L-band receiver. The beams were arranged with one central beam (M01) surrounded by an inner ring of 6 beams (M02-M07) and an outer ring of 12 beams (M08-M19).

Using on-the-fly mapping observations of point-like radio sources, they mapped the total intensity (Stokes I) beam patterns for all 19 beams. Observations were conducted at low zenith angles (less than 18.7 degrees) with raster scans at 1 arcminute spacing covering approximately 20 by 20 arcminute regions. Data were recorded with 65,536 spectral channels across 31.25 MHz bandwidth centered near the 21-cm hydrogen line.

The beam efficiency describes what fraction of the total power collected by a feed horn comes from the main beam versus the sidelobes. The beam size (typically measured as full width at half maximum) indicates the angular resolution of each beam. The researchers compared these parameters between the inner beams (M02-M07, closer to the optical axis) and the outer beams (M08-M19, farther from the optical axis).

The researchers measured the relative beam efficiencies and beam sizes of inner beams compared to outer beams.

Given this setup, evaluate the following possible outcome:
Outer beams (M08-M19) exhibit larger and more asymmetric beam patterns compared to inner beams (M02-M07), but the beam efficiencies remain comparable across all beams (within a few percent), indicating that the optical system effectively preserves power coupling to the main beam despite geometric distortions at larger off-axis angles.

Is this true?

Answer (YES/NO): NO